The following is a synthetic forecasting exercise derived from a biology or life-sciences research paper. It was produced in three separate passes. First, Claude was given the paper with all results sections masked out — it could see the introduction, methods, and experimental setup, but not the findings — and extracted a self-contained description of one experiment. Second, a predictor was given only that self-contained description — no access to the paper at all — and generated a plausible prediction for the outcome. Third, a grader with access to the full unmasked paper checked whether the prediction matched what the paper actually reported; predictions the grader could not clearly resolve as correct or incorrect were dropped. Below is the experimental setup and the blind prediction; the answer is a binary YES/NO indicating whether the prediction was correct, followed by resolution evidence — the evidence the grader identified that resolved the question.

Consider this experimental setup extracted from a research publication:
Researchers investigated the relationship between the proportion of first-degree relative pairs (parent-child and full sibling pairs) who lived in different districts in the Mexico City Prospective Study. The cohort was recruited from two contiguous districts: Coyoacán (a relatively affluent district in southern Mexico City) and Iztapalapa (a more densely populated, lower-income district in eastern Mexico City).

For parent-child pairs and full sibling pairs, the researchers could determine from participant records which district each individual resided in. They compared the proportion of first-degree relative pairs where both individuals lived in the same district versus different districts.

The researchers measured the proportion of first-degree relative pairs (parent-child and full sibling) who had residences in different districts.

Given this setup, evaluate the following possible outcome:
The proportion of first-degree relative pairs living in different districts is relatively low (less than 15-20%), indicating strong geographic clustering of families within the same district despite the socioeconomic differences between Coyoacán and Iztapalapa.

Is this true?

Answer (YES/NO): YES